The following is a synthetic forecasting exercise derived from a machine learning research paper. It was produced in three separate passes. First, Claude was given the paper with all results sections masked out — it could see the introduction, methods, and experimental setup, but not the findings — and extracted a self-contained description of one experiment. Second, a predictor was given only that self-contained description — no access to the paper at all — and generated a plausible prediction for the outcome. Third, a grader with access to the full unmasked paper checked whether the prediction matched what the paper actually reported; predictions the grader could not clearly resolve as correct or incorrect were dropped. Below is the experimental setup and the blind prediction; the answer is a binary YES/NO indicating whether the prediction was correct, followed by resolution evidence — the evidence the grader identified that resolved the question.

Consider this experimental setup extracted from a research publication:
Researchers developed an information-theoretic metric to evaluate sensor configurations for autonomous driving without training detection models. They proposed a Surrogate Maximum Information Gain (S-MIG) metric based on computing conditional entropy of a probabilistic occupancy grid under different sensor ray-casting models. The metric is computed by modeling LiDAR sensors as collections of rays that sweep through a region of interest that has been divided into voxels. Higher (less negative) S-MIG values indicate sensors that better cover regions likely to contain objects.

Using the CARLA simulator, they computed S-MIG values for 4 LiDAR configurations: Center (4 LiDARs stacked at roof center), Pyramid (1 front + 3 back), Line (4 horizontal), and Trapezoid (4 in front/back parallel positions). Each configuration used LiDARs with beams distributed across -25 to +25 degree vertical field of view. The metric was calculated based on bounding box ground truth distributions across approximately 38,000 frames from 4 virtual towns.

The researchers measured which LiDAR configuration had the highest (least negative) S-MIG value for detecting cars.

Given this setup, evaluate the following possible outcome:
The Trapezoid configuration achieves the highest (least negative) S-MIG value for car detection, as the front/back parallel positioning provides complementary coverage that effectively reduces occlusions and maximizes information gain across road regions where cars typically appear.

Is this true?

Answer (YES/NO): YES